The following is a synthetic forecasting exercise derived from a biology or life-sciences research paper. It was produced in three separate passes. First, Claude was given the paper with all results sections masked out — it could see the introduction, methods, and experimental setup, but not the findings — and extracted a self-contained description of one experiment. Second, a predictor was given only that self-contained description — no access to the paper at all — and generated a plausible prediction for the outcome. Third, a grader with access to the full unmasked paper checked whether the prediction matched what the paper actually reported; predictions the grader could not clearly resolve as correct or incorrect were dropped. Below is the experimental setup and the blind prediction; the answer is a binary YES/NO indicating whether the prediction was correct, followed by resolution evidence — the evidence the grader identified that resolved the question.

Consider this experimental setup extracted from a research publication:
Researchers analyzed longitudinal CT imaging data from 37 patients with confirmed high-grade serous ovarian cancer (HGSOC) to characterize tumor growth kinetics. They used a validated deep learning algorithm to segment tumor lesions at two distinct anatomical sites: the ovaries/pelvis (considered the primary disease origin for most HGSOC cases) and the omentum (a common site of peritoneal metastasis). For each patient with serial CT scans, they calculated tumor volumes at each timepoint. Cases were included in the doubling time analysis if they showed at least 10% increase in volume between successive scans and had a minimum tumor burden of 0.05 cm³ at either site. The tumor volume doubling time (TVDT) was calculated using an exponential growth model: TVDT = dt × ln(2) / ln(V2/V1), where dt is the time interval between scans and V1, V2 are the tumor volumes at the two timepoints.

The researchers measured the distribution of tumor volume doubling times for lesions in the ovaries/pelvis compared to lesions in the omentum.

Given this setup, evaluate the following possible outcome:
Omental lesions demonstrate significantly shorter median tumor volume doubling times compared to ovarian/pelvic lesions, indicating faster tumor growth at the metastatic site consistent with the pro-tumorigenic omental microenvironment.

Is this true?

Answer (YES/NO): NO